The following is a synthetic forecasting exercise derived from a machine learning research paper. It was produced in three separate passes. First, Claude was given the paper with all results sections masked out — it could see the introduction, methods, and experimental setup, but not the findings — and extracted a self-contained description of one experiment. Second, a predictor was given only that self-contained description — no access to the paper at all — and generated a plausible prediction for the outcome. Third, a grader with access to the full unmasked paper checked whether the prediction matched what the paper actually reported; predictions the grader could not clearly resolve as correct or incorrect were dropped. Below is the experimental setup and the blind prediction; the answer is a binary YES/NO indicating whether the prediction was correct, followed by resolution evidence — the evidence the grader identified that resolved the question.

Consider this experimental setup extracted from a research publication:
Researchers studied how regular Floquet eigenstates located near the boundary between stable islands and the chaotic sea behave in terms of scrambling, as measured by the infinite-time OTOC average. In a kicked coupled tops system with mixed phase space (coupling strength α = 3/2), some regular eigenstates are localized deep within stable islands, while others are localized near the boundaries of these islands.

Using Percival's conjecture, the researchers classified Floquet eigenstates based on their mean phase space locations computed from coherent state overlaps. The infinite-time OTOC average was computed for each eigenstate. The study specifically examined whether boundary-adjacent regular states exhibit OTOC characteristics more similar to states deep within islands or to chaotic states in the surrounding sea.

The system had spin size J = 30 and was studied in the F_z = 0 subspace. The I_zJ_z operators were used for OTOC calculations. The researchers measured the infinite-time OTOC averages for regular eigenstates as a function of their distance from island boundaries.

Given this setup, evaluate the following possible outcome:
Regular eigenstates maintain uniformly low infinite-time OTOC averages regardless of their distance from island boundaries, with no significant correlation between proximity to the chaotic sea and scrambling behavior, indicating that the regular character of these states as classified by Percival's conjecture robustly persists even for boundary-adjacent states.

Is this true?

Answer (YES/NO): NO